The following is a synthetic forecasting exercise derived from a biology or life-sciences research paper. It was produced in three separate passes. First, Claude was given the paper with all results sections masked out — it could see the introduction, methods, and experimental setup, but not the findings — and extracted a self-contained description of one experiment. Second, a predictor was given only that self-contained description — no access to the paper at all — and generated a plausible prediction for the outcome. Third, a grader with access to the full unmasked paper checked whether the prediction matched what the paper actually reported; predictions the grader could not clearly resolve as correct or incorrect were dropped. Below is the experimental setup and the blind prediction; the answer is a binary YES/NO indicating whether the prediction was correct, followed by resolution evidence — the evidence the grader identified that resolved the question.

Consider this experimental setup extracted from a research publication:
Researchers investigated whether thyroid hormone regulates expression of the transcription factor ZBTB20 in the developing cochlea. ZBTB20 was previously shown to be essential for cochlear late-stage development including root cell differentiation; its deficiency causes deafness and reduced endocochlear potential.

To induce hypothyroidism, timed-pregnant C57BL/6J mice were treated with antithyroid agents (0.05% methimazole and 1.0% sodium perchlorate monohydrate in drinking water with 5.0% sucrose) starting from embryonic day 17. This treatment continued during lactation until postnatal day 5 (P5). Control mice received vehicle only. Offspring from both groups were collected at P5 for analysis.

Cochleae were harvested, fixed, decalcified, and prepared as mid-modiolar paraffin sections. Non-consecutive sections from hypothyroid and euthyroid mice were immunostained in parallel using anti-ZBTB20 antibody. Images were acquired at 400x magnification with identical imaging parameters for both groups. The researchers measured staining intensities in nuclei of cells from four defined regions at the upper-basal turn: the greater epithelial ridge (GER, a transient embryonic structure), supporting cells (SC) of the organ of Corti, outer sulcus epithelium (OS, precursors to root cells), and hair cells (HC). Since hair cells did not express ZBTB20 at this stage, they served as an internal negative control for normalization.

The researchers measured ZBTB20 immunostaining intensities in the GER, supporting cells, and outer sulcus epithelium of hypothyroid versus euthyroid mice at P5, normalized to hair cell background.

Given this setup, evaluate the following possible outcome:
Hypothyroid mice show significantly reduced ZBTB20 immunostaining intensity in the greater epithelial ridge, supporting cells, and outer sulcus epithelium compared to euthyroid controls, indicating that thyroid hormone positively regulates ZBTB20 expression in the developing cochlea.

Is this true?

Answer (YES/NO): NO